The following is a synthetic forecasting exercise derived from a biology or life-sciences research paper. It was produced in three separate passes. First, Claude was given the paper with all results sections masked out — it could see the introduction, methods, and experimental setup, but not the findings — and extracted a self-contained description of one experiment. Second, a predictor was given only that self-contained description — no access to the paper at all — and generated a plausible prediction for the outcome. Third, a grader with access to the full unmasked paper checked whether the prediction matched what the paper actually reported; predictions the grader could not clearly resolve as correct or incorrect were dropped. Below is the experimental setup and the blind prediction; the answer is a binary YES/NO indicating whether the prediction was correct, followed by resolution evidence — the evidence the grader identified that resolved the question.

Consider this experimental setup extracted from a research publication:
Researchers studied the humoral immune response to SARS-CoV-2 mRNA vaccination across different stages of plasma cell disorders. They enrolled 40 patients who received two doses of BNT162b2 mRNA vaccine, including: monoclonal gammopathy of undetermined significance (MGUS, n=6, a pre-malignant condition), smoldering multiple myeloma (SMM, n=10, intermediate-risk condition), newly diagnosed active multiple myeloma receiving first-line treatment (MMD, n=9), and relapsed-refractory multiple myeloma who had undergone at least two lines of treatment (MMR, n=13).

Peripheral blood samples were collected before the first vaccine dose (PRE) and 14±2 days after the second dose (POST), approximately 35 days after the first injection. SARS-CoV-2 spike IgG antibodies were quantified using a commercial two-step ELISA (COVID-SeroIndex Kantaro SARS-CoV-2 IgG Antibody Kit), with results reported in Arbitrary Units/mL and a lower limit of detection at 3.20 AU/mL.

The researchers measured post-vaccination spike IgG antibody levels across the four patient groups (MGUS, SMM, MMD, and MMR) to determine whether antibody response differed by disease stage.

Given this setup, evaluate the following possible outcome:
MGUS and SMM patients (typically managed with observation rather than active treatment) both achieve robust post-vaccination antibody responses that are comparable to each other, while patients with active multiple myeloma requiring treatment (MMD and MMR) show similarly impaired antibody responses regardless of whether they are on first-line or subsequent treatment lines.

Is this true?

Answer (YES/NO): NO